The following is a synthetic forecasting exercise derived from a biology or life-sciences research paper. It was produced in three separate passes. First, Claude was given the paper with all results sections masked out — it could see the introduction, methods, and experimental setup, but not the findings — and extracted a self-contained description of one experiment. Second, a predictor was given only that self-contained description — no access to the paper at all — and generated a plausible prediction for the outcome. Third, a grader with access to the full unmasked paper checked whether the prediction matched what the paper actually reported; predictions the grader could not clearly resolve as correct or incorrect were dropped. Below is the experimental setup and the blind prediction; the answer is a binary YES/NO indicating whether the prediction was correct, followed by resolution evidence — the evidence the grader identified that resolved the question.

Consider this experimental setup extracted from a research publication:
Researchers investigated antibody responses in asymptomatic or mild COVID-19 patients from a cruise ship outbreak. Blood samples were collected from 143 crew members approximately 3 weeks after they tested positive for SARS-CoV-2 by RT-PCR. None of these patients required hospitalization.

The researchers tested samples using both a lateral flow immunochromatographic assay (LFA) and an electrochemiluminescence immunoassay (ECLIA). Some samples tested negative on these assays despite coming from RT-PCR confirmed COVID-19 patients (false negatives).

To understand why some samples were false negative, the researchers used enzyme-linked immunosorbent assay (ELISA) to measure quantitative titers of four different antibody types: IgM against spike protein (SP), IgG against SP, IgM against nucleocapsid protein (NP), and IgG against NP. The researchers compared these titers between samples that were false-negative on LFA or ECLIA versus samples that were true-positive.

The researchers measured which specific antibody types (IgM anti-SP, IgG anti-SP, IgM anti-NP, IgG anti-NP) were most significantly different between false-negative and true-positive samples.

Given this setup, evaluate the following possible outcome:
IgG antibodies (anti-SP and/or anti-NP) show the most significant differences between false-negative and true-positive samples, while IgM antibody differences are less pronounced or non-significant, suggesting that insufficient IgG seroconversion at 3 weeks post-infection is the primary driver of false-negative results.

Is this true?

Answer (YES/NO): YES